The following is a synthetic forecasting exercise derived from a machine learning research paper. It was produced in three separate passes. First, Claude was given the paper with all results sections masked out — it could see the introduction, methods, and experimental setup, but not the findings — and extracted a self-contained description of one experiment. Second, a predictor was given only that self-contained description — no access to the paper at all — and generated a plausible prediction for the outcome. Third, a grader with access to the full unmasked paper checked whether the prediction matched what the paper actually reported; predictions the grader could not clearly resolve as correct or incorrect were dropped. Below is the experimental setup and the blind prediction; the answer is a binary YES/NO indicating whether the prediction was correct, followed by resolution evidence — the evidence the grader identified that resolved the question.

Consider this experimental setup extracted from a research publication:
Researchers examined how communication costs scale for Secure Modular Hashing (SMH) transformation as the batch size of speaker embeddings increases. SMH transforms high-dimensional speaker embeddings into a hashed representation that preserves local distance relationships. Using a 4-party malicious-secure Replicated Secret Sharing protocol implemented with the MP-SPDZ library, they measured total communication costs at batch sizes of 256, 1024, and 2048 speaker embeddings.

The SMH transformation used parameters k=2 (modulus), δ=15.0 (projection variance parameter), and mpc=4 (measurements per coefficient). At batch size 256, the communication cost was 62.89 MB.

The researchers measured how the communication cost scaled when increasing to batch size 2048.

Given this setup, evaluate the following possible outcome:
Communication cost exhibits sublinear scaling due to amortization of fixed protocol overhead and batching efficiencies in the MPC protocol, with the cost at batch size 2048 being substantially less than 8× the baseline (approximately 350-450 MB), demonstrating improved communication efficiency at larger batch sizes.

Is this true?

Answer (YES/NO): NO